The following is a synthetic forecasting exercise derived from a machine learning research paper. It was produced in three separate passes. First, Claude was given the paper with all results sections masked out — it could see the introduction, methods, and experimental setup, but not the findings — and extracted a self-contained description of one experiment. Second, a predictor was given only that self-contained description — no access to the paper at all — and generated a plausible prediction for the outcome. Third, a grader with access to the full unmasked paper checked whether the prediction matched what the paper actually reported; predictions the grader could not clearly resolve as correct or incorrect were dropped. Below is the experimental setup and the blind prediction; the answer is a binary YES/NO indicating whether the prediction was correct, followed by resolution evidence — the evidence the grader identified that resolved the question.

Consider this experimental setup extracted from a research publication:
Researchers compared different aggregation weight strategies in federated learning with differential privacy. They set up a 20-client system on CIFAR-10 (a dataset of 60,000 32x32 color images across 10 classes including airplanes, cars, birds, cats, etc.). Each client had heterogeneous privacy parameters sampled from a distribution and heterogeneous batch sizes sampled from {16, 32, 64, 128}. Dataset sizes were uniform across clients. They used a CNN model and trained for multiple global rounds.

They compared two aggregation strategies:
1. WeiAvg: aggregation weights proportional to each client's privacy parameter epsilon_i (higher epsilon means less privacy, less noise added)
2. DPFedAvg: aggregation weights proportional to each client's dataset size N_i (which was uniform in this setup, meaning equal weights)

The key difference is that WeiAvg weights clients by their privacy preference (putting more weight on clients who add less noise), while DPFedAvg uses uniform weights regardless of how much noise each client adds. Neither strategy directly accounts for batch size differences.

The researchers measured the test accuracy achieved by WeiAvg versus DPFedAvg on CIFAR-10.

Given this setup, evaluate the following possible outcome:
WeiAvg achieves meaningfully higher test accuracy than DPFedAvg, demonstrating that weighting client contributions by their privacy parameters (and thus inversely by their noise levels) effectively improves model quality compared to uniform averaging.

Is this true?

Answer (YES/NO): YES